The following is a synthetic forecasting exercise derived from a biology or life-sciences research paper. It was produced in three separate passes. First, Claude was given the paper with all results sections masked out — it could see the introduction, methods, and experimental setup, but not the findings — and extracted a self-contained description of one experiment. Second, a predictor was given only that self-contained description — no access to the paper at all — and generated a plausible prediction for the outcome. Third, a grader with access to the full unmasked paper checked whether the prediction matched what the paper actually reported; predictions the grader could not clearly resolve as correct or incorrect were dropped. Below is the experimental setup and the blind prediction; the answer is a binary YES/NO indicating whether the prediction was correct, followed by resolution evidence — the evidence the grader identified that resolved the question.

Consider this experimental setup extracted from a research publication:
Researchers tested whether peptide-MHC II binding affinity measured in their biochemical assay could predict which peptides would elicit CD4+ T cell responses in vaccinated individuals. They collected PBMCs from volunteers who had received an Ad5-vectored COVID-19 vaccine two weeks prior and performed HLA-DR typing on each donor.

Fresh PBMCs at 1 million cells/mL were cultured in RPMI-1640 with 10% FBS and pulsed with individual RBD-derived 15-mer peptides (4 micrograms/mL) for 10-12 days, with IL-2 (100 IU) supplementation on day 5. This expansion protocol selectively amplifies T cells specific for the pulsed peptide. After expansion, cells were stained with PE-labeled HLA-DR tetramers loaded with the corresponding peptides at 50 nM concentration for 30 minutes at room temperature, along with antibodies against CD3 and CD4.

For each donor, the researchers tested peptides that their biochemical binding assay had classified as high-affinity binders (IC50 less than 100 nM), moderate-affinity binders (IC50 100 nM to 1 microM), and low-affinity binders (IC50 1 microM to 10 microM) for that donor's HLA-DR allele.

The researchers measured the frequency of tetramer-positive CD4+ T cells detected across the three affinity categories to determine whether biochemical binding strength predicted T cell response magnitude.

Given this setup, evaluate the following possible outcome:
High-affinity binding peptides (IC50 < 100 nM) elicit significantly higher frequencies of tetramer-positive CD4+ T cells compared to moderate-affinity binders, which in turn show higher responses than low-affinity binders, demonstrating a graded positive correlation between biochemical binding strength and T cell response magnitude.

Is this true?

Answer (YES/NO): NO